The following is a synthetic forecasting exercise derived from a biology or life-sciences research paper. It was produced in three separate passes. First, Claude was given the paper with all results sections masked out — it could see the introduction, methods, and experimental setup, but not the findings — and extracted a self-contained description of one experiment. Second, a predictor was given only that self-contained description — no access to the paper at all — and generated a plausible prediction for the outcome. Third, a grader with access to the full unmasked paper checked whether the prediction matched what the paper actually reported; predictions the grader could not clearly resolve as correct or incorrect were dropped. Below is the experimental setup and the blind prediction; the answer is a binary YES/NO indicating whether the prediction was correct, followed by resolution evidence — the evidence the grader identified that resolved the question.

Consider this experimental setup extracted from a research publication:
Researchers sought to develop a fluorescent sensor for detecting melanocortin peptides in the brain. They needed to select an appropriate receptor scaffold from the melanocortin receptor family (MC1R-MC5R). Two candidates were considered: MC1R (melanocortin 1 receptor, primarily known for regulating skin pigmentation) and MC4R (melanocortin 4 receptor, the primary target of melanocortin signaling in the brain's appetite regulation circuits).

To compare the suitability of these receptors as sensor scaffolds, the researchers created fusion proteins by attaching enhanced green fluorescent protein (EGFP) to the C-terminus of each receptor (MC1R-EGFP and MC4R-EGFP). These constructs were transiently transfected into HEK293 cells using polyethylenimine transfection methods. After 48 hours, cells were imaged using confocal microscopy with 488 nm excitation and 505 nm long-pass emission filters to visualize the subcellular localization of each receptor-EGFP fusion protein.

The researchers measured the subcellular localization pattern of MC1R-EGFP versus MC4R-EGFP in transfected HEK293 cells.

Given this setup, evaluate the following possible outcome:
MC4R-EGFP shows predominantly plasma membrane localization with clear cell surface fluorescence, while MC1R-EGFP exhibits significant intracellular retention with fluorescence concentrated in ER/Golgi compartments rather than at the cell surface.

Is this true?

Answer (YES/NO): NO